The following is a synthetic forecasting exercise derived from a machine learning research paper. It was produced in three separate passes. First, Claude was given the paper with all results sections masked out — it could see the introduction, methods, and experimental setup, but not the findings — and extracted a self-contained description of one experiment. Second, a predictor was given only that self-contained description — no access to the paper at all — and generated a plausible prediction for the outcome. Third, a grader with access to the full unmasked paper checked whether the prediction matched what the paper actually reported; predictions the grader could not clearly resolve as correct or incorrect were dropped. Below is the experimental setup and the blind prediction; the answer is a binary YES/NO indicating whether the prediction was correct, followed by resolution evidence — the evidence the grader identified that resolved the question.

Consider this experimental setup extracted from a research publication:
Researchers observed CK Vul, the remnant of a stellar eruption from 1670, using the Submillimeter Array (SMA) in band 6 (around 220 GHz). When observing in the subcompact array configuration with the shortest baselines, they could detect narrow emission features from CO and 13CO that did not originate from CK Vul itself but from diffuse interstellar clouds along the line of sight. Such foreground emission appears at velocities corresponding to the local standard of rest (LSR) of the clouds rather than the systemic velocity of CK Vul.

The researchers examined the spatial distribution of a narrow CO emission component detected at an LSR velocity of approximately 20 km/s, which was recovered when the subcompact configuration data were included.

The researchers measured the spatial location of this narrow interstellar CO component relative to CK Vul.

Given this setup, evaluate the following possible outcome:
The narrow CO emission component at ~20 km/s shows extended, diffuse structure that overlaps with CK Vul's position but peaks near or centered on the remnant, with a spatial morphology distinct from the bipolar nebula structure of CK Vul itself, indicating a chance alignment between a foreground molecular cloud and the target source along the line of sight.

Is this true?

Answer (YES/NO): NO